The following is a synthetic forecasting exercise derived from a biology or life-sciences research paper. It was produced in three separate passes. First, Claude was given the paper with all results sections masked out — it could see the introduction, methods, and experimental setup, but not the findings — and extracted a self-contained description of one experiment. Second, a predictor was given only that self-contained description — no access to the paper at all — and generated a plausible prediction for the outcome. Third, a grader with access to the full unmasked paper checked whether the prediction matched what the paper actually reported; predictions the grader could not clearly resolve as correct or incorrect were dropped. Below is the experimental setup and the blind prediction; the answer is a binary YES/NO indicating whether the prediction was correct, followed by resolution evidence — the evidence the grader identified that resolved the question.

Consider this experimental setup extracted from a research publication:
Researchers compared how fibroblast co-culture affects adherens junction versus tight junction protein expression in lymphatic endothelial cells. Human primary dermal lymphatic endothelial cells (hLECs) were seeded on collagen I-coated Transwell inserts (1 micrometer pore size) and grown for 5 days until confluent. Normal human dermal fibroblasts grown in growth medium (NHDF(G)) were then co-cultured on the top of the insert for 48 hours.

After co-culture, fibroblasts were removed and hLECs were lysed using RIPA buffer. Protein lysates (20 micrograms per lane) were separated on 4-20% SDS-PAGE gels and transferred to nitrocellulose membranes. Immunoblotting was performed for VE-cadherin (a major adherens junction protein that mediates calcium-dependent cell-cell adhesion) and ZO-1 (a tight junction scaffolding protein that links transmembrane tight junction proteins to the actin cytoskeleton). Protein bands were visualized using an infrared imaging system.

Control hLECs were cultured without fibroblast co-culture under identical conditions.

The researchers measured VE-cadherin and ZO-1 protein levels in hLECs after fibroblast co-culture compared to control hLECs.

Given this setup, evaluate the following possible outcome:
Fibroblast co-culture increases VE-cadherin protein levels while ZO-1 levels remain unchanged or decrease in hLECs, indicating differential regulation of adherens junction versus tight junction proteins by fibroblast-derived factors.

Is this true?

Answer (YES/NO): NO